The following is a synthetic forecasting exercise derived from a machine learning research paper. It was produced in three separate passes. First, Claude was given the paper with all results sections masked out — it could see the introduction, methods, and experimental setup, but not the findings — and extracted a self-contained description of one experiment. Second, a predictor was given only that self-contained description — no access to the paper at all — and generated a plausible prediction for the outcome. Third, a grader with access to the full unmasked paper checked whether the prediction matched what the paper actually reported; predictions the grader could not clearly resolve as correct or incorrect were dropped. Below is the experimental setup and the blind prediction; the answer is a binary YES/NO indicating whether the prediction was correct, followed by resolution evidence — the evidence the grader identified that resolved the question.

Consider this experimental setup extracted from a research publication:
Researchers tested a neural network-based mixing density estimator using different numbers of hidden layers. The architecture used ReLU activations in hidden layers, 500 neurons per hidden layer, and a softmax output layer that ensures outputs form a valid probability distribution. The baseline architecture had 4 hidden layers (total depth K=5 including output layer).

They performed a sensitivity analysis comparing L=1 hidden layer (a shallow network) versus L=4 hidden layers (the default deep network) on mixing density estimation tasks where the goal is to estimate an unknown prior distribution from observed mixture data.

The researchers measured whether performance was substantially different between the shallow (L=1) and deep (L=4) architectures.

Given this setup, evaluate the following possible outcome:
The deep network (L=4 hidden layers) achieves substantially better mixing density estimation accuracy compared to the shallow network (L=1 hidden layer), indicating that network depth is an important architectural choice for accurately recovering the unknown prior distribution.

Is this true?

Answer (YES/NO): NO